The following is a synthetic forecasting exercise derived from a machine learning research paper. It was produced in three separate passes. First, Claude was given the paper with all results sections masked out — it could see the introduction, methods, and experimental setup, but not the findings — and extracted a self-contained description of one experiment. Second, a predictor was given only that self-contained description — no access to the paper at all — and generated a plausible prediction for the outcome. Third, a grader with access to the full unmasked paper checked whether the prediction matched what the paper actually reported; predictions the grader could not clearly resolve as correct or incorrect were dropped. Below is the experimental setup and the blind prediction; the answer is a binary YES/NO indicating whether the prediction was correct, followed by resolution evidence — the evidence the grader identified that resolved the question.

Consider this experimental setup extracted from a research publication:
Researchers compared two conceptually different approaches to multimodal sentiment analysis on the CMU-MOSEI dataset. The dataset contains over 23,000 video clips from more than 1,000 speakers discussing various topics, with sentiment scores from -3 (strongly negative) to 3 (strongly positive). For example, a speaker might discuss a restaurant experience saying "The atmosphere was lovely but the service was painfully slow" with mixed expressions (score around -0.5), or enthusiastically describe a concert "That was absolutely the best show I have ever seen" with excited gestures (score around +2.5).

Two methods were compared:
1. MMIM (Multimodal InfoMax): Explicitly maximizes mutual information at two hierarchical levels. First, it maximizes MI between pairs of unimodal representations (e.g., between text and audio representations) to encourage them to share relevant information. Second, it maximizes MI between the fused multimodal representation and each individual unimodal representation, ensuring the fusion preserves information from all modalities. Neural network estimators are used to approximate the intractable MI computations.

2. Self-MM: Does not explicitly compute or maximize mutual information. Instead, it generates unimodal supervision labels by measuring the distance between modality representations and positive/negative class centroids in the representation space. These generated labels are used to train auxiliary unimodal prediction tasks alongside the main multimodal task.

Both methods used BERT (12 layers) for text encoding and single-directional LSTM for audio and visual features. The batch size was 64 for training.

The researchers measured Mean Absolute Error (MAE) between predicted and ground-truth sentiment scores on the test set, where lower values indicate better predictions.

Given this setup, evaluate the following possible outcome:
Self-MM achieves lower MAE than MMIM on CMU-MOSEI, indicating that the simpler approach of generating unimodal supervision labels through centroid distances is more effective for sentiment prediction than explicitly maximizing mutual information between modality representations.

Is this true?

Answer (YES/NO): NO